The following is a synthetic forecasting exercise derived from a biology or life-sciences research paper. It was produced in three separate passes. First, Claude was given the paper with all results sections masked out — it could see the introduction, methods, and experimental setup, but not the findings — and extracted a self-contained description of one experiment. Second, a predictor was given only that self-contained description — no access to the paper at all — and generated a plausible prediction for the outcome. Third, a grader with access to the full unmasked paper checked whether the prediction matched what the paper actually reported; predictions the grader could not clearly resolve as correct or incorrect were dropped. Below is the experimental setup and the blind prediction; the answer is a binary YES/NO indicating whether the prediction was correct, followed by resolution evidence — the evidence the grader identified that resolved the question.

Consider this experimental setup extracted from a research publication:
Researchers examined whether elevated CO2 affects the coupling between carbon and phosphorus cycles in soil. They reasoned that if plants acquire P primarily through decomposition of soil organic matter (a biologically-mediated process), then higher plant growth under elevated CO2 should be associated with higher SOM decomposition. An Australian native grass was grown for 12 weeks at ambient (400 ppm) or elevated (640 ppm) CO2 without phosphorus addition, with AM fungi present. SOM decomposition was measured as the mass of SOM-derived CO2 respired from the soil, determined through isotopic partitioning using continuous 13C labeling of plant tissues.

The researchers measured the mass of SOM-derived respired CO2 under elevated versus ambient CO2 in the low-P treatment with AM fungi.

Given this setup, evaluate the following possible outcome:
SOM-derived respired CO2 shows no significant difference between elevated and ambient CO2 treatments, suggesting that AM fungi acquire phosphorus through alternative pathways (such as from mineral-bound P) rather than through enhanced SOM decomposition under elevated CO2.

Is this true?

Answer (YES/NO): YES